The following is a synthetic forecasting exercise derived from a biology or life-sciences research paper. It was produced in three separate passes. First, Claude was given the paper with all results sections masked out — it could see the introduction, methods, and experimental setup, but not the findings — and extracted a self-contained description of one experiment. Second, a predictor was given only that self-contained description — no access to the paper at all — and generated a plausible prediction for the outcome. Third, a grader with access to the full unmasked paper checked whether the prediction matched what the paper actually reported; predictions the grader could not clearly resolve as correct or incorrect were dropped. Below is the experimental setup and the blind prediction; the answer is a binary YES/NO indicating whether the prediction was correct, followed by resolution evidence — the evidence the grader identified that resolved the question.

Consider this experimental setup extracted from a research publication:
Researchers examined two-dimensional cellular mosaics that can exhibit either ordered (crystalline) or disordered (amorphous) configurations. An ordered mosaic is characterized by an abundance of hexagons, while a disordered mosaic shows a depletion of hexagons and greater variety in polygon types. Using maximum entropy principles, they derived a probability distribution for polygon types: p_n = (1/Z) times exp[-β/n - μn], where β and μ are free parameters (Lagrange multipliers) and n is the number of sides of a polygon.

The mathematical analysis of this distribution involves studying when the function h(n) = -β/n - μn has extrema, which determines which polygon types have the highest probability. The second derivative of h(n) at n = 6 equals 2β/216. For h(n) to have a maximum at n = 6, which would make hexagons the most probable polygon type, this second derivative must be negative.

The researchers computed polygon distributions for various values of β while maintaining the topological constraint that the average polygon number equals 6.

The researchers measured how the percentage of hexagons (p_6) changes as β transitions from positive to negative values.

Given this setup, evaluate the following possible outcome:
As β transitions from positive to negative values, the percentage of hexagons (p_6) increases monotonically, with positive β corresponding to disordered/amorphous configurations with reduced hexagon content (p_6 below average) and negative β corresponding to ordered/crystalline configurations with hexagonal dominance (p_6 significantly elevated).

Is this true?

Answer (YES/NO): NO